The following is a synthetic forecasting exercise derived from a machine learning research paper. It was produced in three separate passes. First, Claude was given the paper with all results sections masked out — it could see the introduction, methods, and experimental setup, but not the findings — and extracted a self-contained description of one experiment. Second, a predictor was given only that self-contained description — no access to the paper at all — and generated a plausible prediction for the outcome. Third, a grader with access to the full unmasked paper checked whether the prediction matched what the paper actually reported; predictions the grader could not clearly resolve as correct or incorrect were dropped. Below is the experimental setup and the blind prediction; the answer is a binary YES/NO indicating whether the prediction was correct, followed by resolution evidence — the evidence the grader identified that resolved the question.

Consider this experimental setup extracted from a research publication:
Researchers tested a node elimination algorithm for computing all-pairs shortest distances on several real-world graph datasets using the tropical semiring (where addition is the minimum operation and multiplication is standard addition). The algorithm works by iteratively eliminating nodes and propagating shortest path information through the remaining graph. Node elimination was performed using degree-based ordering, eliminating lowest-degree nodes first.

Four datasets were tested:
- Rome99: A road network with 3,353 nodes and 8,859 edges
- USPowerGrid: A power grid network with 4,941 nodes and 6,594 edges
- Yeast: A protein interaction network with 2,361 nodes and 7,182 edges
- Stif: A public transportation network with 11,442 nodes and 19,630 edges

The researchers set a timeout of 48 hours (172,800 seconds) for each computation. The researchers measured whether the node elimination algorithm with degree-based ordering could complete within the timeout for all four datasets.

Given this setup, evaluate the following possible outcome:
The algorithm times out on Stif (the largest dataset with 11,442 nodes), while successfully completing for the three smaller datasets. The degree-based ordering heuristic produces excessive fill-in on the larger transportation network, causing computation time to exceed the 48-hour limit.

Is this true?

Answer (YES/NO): NO